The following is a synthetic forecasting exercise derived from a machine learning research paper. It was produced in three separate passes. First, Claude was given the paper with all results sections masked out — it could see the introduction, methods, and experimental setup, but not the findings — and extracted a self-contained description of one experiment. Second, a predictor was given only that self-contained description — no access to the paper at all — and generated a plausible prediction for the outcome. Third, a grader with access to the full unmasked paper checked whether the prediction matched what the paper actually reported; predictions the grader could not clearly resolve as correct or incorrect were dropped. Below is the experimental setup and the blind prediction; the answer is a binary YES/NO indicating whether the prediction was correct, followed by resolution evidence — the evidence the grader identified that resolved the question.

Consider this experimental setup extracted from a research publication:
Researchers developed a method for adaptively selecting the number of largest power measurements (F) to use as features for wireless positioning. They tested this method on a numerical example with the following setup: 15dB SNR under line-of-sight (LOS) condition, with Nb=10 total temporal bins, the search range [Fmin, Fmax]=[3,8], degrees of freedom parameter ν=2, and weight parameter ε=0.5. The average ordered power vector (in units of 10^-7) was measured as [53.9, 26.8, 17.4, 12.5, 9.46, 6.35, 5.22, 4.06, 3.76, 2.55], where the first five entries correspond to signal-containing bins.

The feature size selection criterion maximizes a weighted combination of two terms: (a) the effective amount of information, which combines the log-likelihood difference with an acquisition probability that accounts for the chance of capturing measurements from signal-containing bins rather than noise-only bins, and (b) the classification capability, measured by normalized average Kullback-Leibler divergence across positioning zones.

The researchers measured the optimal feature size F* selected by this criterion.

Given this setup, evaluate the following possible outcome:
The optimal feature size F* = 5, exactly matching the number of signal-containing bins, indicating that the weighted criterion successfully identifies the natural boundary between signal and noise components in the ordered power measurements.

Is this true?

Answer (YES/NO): YES